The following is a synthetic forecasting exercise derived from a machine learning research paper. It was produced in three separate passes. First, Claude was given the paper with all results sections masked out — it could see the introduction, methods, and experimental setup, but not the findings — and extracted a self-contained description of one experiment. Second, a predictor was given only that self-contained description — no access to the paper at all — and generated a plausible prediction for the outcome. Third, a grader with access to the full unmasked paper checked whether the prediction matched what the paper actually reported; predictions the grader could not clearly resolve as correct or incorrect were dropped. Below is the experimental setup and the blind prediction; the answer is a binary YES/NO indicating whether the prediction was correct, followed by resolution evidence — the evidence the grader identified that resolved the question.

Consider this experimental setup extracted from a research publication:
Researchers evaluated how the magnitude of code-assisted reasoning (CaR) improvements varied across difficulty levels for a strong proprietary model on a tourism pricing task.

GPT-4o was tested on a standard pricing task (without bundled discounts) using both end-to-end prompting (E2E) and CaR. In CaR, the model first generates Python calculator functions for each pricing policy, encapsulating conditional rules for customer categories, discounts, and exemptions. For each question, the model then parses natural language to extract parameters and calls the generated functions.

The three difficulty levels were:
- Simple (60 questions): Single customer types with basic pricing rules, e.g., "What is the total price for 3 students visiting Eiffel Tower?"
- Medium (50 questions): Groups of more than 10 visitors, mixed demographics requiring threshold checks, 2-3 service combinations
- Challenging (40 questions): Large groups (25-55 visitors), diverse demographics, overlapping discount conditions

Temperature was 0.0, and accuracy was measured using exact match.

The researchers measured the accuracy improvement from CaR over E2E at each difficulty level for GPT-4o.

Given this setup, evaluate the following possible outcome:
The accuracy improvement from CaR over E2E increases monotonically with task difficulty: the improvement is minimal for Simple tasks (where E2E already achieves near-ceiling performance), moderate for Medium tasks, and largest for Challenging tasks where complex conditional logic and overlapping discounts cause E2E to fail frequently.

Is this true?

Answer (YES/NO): NO